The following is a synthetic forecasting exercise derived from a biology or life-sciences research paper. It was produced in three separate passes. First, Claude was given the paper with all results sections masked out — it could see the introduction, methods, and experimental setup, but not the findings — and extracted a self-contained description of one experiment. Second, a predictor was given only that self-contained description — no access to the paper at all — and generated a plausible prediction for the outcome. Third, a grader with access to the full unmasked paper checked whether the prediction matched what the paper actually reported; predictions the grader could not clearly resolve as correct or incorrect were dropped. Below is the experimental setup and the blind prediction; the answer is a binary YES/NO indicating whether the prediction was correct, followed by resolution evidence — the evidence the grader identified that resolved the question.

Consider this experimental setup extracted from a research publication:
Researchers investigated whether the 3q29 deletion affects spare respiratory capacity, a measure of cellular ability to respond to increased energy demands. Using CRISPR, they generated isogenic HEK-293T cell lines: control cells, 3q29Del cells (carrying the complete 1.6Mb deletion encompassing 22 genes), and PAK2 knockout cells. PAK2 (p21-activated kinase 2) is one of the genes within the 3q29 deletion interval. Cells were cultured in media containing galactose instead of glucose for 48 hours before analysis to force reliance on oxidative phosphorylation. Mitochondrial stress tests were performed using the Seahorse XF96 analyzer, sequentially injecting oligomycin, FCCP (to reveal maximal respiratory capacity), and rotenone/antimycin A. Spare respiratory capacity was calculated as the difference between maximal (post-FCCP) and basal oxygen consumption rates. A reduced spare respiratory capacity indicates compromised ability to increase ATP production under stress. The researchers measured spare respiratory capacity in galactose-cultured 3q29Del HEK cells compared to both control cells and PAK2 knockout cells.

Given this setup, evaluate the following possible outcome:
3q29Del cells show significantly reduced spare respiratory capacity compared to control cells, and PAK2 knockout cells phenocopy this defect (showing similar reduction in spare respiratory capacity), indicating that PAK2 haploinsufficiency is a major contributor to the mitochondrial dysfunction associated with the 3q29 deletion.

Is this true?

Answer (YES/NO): NO